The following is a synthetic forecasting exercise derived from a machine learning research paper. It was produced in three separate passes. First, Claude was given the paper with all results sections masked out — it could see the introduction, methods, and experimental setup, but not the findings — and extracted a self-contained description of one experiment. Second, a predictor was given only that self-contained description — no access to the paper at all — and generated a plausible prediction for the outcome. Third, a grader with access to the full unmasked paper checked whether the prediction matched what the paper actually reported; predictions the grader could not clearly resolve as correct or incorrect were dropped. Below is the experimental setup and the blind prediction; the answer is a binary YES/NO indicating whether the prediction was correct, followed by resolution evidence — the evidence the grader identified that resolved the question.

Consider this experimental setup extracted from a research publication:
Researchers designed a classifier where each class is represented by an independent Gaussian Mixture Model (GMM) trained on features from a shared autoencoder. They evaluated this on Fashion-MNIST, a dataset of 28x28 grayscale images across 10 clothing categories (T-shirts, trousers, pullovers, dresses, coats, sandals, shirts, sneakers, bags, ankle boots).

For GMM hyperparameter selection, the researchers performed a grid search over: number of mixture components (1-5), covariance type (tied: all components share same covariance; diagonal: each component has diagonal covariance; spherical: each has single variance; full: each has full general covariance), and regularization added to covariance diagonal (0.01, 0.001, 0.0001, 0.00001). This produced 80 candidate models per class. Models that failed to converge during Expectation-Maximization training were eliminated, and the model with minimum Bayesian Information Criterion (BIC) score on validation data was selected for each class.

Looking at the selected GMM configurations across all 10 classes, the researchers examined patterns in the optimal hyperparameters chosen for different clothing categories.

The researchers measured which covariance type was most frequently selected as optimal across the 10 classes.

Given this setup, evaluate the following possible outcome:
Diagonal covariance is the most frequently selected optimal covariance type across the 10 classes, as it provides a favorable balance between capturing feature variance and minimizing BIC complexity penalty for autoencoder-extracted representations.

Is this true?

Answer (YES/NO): NO